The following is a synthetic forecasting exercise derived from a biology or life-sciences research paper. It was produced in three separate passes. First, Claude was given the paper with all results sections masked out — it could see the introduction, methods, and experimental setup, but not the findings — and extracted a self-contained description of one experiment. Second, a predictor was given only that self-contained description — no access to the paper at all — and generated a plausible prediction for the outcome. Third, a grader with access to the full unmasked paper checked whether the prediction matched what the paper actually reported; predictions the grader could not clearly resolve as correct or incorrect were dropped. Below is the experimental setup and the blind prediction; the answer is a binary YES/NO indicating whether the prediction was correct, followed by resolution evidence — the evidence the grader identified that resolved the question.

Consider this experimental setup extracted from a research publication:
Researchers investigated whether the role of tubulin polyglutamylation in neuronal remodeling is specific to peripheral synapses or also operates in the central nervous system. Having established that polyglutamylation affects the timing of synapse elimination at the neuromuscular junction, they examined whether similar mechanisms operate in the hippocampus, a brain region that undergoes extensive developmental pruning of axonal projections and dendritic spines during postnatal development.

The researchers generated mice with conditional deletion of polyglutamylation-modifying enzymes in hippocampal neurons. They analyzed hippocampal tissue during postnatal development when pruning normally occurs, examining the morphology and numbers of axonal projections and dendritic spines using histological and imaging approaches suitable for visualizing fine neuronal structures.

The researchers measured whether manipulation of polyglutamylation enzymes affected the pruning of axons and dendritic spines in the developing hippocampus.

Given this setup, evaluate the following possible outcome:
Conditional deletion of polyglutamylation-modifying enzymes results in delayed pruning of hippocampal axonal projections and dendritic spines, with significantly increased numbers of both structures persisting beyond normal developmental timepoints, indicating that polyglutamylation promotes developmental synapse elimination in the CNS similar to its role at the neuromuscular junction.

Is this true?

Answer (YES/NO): YES